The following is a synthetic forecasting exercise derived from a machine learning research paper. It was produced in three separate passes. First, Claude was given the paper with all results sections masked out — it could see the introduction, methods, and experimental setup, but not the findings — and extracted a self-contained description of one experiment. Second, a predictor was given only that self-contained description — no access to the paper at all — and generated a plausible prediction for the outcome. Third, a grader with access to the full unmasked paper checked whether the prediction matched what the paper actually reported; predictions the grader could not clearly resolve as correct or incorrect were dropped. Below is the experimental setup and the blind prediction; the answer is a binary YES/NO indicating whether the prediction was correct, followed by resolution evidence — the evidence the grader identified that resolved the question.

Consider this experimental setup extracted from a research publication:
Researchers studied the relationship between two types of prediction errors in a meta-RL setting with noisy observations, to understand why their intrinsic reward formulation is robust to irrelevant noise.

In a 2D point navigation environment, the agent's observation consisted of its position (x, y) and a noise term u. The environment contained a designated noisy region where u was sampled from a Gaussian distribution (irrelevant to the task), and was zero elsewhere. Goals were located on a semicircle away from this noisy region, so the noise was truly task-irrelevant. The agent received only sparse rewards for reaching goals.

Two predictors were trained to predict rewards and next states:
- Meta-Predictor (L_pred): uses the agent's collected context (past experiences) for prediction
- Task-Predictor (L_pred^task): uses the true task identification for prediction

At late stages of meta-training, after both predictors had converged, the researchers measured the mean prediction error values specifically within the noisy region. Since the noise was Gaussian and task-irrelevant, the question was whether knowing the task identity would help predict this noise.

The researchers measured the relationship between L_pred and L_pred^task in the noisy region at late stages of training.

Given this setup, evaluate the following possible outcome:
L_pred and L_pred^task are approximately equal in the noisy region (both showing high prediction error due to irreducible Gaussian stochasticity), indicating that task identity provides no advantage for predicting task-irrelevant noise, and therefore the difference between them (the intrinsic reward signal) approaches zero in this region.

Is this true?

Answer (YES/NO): YES